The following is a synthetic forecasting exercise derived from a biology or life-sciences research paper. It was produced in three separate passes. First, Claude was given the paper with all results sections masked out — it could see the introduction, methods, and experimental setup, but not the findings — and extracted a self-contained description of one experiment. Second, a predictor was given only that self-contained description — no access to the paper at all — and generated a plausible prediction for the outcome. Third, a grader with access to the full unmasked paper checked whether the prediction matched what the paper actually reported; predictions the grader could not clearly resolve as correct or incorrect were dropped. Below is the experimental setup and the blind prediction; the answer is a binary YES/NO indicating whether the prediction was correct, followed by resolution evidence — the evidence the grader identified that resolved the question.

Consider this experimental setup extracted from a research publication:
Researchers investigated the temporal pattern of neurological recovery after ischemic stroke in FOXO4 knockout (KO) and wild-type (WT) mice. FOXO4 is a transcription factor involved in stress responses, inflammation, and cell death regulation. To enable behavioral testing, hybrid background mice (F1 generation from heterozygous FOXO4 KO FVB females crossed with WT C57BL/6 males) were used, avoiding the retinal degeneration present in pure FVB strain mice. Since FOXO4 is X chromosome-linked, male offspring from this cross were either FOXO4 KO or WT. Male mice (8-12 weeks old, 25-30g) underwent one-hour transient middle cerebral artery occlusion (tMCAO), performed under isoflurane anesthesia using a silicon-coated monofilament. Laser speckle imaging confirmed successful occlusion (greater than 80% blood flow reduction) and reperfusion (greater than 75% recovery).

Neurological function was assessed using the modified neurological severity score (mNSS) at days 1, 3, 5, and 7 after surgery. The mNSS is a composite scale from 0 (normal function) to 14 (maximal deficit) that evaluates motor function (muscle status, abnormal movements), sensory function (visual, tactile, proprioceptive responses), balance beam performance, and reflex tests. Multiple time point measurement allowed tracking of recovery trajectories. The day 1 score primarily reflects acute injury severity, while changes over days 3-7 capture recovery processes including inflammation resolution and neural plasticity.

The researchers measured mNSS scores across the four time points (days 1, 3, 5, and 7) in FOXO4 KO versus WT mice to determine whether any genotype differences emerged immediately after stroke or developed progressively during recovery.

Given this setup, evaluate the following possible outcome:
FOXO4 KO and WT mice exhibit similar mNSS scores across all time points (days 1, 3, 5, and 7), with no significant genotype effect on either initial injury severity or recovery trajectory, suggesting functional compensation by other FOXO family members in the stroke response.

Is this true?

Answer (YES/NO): NO